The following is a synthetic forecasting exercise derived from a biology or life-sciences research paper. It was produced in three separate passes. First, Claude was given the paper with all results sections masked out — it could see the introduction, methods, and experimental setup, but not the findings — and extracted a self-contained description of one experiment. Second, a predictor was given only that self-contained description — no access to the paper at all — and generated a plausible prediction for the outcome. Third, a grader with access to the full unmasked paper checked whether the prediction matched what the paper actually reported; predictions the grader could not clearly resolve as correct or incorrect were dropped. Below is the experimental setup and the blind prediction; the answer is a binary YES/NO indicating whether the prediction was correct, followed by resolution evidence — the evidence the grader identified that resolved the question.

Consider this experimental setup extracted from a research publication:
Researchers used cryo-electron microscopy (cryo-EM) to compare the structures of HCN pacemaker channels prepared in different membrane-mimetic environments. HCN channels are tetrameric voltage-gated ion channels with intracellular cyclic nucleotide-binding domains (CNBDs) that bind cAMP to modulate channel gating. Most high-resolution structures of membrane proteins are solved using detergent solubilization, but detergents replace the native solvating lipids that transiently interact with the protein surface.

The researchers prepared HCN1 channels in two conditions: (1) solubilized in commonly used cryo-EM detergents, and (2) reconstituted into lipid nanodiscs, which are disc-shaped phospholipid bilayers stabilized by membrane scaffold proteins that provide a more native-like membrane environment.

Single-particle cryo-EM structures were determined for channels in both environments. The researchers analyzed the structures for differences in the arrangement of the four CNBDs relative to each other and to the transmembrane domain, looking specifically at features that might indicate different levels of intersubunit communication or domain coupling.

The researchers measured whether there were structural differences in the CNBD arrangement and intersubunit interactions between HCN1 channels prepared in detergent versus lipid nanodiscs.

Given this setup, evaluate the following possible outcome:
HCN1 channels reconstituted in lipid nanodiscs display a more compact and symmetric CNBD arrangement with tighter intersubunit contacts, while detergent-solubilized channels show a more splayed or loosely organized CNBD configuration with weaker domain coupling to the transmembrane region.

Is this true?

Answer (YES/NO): YES